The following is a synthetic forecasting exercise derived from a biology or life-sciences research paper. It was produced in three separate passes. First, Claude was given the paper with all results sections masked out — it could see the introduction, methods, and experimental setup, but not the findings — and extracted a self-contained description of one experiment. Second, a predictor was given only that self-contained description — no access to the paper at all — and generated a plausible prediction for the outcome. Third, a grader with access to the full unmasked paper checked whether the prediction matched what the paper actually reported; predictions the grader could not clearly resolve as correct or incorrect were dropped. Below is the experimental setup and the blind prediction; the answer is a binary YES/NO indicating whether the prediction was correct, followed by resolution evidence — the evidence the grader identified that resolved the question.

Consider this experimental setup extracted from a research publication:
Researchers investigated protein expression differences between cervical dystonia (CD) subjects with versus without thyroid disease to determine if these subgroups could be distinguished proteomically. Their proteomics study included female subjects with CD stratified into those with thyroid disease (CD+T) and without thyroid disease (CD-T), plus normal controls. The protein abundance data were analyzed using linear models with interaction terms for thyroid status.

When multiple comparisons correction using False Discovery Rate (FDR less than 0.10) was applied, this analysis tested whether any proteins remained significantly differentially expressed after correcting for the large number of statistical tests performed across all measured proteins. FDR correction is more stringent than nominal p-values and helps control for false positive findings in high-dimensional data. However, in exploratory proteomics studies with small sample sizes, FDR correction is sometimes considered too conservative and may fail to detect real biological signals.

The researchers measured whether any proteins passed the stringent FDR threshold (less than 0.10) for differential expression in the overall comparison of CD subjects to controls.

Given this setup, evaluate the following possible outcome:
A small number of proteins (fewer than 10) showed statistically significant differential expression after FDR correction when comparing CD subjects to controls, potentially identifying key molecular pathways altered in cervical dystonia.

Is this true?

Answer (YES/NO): YES